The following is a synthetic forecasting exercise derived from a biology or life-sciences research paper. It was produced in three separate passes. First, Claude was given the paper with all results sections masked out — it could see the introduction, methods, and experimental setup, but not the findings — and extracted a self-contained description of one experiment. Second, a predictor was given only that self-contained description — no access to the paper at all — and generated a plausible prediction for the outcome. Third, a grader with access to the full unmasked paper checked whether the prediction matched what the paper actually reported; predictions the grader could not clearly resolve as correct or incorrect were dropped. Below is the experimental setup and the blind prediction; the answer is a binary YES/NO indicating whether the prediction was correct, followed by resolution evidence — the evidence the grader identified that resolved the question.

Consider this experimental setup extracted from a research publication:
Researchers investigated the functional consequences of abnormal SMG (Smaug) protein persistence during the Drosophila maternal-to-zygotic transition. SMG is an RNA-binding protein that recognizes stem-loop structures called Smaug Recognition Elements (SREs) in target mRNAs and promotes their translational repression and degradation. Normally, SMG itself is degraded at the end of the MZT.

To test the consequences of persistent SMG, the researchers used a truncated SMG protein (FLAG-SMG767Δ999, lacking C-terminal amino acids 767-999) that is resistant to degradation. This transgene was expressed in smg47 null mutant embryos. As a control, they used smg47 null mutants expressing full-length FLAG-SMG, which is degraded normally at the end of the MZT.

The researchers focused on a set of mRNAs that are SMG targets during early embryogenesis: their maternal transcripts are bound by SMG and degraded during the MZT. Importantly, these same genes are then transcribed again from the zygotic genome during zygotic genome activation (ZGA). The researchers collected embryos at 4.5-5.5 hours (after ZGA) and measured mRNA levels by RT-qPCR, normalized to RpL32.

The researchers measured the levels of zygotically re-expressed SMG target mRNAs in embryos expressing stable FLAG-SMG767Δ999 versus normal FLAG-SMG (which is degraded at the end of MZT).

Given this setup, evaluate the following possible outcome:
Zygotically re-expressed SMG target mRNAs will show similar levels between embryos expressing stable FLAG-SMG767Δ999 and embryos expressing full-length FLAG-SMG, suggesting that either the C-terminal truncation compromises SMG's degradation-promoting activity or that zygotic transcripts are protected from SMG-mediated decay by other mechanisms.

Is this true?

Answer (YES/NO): NO